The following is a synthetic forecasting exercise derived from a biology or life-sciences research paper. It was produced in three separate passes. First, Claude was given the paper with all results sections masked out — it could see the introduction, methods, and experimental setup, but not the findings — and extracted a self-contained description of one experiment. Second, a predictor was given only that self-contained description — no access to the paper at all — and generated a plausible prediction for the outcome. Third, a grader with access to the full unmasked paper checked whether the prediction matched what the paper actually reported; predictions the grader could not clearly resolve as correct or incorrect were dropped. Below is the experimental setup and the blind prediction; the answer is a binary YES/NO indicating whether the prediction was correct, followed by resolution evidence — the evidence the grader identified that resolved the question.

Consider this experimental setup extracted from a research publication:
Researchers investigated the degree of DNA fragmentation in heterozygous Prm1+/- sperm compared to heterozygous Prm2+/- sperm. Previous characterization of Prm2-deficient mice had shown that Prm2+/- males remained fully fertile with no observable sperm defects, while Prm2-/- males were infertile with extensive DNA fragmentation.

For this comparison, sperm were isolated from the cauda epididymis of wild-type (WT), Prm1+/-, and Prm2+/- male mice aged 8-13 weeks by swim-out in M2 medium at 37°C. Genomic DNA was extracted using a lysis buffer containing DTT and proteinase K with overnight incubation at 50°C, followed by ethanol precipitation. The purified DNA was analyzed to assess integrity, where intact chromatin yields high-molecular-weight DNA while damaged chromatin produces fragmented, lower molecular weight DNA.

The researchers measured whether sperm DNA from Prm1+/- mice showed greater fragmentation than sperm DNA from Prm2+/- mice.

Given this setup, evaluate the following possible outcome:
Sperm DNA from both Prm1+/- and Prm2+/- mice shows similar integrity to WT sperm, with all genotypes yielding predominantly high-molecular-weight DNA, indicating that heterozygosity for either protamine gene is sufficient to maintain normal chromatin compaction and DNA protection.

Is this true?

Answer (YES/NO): NO